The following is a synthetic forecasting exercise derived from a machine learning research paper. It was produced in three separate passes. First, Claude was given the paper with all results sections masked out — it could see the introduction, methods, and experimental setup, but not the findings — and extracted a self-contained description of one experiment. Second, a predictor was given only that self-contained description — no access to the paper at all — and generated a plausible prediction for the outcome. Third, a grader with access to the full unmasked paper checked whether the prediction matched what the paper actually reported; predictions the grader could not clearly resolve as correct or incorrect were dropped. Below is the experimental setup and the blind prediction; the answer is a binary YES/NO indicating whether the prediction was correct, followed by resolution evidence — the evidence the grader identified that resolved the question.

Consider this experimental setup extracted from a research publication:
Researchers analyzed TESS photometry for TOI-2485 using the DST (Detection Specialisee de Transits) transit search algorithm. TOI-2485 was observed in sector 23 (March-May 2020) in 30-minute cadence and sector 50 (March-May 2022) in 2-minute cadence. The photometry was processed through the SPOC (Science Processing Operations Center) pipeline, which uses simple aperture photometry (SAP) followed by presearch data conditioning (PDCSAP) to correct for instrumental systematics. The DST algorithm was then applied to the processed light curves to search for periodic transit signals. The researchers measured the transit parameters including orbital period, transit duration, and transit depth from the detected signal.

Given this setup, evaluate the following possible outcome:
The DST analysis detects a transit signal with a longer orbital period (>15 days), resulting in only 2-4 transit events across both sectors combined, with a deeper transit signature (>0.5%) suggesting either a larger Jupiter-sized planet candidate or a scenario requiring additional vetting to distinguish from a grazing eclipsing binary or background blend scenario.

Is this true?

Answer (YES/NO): NO